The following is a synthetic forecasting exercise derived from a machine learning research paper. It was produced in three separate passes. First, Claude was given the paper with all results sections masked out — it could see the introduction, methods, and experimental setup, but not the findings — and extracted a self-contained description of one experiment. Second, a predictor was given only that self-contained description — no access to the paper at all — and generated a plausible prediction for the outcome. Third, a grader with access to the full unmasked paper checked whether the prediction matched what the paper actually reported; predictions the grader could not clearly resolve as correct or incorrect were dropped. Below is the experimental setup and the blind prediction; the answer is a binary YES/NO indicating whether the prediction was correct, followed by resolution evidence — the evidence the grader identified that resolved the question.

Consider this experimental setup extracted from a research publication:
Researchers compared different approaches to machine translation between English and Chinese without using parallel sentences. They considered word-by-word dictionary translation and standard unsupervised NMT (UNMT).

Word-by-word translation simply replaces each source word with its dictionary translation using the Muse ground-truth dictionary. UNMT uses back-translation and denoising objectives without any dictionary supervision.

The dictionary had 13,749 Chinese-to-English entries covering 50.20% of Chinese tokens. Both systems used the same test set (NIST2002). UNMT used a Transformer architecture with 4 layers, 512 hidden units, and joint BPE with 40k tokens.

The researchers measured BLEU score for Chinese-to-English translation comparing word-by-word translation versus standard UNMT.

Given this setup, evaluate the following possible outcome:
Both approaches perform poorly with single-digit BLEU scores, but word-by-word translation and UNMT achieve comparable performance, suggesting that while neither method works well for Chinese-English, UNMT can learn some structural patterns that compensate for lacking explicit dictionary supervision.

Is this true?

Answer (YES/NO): NO